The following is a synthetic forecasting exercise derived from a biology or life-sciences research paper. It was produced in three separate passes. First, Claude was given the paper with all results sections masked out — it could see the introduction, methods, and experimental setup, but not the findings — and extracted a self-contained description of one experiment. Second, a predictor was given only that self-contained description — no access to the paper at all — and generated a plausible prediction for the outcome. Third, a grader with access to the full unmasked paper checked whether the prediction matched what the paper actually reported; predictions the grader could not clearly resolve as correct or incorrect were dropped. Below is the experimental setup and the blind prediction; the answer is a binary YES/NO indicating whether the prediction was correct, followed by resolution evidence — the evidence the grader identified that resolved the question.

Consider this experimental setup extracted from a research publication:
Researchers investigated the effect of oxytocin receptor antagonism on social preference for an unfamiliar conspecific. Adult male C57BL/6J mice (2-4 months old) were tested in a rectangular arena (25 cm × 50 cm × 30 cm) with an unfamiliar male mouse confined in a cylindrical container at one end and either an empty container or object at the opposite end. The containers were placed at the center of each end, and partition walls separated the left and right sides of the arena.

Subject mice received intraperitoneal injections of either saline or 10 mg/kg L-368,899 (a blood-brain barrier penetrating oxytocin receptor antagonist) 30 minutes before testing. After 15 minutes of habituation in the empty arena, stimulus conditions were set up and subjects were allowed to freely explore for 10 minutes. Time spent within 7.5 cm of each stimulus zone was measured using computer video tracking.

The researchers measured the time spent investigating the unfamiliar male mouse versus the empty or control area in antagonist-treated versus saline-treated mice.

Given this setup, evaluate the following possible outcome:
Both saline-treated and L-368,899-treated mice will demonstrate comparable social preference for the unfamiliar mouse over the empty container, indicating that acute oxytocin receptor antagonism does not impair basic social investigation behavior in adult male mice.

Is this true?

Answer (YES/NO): YES